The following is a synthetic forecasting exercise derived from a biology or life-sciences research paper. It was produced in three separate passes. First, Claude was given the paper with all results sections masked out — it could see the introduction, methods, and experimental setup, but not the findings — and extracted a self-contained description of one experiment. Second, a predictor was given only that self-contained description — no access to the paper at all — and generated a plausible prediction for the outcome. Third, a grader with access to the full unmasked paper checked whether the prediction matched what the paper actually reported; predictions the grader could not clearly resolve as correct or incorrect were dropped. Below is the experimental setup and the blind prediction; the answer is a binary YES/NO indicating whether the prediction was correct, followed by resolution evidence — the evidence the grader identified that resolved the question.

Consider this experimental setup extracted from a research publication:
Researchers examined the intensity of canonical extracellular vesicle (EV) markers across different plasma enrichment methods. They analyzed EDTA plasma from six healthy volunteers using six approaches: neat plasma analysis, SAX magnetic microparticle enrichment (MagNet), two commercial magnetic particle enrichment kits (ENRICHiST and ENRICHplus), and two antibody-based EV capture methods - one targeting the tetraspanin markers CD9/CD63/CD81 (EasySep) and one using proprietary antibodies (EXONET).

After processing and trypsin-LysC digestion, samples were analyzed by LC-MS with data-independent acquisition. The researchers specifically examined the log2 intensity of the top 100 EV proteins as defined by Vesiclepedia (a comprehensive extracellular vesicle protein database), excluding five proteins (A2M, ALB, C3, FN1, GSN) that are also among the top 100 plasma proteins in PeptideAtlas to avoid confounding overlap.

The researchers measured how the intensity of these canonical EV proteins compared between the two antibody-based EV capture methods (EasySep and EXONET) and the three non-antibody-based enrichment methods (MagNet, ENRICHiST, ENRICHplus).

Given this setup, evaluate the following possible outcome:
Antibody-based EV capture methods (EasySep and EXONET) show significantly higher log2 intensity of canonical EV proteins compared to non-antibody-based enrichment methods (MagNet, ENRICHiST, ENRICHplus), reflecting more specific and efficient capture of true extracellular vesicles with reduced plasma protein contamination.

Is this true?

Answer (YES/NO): NO